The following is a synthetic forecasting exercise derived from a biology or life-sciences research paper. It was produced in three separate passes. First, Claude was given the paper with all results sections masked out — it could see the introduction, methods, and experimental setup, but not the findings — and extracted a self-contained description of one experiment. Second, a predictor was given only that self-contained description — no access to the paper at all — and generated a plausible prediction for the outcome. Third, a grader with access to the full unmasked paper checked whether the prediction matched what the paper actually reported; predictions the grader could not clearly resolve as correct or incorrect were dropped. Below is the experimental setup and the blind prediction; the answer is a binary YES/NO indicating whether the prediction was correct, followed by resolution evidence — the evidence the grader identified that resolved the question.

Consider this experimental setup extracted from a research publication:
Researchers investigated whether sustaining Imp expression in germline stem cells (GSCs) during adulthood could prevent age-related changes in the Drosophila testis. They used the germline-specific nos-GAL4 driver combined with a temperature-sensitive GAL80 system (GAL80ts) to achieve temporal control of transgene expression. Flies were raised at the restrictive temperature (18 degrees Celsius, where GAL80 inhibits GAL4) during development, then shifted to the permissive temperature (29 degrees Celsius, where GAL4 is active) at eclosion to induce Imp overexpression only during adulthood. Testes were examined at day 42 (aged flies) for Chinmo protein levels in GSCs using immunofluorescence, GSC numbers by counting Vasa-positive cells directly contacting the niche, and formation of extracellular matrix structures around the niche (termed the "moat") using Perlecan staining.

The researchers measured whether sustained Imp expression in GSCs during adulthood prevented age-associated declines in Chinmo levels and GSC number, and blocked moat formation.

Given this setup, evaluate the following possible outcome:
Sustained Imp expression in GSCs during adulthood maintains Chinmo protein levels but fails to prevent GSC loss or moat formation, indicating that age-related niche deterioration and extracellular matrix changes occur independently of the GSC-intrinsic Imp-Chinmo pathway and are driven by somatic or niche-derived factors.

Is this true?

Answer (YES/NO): NO